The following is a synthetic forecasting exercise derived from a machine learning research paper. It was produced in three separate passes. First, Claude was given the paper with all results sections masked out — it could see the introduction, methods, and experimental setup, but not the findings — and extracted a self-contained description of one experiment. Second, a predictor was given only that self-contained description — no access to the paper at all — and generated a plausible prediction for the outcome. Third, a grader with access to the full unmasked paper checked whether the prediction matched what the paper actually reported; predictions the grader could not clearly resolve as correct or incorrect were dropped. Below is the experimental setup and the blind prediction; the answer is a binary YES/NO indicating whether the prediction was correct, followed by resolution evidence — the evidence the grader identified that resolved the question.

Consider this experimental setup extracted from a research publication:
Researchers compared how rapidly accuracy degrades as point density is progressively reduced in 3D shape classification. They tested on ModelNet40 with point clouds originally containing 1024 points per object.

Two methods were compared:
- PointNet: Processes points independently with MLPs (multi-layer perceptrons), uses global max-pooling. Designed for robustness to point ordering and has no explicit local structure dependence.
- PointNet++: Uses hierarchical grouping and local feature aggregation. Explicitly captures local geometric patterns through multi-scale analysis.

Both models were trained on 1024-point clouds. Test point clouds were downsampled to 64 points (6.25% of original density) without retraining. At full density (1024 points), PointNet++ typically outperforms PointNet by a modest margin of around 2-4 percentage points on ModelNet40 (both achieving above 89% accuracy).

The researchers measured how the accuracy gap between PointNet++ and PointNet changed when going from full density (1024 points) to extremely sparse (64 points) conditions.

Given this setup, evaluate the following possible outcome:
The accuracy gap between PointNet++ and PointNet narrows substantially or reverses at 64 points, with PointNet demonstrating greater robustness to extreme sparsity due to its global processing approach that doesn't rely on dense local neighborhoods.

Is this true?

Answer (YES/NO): NO